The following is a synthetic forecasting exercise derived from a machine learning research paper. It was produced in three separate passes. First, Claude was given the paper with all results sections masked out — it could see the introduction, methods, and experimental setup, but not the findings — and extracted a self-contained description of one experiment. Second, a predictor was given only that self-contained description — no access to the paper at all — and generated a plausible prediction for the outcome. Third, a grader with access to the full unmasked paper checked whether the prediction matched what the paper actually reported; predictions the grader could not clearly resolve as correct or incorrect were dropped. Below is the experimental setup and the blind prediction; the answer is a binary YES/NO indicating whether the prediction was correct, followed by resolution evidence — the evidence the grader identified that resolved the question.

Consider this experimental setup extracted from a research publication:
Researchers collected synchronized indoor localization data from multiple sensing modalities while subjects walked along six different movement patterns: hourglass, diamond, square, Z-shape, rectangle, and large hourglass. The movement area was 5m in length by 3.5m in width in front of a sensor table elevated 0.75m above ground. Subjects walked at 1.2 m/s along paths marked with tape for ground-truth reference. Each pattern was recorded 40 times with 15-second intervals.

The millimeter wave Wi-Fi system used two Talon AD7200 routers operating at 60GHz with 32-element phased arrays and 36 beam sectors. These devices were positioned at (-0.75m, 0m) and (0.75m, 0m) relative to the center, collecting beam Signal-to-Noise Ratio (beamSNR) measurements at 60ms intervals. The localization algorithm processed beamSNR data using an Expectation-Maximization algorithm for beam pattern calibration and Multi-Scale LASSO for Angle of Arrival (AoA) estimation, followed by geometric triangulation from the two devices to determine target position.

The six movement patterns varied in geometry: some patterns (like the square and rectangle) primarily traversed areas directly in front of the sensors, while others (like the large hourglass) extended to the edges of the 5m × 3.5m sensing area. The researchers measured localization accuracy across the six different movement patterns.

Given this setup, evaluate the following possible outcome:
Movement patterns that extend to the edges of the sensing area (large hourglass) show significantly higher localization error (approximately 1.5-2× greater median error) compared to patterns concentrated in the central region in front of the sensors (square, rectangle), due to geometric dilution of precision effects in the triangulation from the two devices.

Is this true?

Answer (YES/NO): NO